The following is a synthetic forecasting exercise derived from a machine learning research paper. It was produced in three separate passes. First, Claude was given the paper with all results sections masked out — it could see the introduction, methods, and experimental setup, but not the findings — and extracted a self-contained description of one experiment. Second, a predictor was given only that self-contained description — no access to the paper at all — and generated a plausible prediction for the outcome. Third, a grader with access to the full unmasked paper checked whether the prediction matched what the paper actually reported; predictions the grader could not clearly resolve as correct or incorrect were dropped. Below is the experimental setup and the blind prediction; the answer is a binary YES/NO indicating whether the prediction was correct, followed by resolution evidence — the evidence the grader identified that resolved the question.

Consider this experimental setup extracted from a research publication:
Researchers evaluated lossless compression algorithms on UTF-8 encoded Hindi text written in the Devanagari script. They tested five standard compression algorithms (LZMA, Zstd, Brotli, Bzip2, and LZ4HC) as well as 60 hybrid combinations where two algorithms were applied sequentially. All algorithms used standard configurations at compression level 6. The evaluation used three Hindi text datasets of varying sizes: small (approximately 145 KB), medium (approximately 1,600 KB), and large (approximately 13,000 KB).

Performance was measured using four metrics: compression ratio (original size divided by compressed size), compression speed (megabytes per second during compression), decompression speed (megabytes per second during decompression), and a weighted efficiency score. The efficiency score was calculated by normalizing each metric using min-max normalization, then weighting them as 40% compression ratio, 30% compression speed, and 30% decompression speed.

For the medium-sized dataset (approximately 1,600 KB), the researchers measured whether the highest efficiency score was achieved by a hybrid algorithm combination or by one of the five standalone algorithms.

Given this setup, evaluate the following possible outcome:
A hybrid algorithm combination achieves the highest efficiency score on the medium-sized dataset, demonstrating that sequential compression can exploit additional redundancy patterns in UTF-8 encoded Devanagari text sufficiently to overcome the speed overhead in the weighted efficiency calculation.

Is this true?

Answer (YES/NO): NO